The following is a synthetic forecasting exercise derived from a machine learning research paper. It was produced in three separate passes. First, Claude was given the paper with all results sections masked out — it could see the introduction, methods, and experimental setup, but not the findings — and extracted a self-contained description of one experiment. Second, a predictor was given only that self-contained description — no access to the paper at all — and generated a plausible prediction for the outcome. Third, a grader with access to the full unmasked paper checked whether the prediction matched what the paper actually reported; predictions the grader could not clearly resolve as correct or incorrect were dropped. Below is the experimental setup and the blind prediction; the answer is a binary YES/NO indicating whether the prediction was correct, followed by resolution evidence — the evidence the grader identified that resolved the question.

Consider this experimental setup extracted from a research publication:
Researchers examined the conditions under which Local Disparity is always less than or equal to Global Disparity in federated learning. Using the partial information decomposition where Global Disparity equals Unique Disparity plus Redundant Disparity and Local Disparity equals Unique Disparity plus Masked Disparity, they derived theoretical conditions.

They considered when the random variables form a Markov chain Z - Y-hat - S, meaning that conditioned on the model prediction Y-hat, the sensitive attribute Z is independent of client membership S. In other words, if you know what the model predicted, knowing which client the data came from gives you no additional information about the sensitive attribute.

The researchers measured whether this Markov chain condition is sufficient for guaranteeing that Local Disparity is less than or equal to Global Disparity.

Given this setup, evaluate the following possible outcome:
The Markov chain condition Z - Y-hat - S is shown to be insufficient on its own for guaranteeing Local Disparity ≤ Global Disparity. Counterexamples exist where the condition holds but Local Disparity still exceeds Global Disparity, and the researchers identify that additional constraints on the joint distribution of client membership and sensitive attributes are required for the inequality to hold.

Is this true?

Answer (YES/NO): NO